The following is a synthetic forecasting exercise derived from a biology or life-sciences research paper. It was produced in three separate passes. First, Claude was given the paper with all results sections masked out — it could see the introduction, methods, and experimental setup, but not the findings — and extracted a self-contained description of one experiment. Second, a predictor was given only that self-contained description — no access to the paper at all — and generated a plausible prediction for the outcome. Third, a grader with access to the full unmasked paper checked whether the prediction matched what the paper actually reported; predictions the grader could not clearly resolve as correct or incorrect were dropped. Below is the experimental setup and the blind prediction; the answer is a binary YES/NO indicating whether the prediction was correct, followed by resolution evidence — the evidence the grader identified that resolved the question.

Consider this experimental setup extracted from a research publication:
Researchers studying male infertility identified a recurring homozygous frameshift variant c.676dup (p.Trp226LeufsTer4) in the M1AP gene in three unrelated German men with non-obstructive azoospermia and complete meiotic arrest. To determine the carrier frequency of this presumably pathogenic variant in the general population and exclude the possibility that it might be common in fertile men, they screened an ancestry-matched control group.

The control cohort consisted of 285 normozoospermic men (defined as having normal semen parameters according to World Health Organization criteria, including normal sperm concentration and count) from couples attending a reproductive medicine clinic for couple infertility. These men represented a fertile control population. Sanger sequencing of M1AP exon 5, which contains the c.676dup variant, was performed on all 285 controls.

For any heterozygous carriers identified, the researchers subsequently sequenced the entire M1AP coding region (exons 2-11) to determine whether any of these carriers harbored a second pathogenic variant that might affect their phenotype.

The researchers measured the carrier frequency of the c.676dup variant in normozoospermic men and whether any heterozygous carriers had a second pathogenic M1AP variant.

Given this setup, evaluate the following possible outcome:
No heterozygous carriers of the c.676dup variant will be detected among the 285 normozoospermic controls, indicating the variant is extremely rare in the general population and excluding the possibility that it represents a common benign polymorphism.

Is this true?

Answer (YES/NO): NO